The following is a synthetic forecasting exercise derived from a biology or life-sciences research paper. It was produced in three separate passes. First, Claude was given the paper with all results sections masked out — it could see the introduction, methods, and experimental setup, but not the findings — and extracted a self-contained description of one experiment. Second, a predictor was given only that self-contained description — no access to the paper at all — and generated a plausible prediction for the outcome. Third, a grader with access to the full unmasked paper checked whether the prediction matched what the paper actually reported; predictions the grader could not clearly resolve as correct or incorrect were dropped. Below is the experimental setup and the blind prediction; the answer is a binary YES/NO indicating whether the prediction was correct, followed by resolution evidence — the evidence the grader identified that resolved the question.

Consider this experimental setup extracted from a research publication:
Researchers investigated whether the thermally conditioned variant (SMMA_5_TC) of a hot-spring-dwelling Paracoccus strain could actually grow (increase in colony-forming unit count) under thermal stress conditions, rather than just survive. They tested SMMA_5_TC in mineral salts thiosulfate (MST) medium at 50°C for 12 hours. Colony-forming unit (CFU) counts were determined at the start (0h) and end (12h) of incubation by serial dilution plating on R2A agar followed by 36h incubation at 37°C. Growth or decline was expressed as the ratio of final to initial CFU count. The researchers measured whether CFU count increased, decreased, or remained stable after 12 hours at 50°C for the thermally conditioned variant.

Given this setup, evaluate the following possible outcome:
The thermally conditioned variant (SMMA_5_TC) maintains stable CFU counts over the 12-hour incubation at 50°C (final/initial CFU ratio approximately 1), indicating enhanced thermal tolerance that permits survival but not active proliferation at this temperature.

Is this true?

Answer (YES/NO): NO